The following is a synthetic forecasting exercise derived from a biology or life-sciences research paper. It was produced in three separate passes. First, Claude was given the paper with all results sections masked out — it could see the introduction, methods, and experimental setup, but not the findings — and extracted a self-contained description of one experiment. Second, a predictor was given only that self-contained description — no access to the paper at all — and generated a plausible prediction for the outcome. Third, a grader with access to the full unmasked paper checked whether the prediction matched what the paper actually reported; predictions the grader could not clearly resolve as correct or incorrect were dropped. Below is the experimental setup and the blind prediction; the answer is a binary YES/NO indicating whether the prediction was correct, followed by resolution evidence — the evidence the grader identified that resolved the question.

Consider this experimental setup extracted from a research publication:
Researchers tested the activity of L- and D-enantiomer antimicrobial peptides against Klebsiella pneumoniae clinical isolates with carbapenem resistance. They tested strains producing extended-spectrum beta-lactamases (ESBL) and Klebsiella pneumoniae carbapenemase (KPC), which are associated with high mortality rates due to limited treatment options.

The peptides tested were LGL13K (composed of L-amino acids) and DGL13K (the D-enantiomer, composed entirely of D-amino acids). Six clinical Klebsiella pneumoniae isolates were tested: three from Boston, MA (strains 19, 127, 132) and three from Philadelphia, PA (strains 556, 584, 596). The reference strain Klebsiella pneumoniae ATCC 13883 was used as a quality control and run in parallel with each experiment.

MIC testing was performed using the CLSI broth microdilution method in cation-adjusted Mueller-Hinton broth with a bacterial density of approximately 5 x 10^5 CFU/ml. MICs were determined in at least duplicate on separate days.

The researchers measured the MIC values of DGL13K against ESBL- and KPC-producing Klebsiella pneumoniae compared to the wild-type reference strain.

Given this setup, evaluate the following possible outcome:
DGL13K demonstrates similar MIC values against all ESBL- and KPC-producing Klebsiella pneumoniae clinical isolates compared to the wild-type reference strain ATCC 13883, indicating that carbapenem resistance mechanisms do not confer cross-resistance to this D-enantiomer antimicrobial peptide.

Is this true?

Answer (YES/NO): YES